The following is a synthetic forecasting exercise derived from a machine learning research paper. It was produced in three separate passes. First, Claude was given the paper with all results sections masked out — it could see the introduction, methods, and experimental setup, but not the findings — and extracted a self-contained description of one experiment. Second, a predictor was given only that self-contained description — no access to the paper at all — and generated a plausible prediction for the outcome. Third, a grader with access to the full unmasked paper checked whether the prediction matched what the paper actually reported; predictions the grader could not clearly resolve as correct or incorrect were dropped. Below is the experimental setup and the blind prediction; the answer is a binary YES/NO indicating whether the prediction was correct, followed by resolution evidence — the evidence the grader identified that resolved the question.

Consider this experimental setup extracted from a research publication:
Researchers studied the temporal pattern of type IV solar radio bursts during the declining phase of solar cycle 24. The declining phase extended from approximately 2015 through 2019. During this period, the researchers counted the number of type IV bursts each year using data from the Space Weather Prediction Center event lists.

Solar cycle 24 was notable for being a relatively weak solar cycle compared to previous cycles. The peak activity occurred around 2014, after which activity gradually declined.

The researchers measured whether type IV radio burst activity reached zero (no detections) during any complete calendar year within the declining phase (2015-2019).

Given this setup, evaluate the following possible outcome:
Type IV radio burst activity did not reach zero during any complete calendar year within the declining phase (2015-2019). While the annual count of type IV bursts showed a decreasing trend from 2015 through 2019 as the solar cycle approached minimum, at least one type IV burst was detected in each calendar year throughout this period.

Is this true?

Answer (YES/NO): NO